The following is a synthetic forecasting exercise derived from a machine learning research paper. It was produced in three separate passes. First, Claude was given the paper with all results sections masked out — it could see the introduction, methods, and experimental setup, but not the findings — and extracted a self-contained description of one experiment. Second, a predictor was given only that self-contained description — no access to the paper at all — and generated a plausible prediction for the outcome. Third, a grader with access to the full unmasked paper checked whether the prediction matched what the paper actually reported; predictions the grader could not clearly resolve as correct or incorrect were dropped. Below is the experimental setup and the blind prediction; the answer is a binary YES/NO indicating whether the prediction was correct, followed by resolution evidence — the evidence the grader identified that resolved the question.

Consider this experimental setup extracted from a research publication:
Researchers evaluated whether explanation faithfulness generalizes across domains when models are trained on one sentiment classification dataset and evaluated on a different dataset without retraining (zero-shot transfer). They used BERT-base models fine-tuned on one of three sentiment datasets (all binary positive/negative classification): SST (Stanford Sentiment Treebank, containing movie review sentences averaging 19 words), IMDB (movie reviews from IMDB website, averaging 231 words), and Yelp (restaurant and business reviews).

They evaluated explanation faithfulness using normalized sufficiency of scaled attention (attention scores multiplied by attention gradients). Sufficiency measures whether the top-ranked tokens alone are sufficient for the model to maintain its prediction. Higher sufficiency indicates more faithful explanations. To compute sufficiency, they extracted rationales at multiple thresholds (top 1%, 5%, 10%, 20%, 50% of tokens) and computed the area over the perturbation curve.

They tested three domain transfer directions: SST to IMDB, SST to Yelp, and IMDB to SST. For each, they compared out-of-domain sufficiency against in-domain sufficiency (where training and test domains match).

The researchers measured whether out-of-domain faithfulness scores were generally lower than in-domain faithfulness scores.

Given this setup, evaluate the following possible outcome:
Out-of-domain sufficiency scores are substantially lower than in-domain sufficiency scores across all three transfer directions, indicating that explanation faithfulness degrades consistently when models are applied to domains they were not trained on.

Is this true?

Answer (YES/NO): YES